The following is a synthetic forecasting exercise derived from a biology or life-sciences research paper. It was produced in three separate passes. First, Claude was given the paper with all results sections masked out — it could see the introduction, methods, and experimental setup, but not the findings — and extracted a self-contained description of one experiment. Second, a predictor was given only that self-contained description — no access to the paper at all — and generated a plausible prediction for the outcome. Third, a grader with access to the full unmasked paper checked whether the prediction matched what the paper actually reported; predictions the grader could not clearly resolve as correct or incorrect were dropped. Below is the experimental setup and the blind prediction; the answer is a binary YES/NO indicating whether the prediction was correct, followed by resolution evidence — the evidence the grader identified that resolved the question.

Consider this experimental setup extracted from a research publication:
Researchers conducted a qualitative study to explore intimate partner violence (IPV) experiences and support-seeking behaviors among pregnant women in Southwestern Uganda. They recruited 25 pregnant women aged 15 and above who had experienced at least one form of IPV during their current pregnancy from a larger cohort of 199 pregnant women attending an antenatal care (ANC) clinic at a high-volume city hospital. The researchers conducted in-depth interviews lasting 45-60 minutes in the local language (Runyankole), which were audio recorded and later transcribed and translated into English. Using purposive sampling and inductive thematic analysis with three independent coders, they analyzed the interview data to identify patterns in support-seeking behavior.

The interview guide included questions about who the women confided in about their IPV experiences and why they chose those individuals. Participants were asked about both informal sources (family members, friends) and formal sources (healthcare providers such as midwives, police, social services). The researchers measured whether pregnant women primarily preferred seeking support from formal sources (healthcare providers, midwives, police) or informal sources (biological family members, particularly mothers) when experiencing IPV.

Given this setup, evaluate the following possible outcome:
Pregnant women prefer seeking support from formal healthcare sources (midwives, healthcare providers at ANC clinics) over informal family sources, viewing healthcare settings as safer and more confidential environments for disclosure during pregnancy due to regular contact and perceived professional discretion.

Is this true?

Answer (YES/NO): NO